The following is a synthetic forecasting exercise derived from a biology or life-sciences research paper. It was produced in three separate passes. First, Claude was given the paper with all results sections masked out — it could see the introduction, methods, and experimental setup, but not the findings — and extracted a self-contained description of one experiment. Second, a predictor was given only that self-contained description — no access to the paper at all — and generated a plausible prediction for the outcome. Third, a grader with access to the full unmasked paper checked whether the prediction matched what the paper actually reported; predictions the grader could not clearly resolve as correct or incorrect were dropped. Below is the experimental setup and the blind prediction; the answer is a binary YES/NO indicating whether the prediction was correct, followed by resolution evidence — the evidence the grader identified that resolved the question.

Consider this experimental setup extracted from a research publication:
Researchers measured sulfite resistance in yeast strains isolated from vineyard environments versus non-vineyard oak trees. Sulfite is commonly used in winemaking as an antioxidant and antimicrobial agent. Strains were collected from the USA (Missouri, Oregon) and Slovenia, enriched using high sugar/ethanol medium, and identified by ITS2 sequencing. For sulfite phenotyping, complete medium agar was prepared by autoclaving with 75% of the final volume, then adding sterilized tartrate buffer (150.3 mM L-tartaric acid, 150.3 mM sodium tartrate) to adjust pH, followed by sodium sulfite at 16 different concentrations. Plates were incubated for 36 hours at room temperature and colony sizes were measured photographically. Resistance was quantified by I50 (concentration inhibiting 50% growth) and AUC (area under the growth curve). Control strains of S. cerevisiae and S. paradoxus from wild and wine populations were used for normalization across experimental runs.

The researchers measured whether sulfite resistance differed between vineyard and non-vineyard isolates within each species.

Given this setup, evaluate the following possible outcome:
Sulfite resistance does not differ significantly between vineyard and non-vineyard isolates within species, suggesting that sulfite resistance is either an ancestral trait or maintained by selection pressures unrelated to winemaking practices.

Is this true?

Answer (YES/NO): NO